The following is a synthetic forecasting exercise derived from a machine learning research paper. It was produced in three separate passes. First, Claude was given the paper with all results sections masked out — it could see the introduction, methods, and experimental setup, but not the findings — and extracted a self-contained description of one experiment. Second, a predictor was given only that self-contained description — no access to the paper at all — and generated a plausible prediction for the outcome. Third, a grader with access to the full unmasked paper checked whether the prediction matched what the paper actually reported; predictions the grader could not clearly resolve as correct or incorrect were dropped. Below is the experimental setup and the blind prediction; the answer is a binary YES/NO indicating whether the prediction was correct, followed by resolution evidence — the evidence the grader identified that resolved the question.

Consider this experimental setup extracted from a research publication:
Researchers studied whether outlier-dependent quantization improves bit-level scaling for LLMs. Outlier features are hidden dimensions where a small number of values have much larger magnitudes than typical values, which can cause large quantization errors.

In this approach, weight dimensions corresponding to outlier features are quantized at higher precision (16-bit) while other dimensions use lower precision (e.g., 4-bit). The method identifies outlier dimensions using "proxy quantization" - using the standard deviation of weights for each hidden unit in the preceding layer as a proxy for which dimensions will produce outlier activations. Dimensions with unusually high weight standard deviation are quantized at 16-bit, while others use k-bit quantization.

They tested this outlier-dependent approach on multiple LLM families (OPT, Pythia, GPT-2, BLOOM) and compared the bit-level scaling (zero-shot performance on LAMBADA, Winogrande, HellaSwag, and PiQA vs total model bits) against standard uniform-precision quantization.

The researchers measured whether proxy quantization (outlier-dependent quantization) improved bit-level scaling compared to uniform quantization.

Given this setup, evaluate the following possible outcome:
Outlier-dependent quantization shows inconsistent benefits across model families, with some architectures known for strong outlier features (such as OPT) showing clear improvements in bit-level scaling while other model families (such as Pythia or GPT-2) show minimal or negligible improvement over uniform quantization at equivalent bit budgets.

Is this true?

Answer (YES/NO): NO